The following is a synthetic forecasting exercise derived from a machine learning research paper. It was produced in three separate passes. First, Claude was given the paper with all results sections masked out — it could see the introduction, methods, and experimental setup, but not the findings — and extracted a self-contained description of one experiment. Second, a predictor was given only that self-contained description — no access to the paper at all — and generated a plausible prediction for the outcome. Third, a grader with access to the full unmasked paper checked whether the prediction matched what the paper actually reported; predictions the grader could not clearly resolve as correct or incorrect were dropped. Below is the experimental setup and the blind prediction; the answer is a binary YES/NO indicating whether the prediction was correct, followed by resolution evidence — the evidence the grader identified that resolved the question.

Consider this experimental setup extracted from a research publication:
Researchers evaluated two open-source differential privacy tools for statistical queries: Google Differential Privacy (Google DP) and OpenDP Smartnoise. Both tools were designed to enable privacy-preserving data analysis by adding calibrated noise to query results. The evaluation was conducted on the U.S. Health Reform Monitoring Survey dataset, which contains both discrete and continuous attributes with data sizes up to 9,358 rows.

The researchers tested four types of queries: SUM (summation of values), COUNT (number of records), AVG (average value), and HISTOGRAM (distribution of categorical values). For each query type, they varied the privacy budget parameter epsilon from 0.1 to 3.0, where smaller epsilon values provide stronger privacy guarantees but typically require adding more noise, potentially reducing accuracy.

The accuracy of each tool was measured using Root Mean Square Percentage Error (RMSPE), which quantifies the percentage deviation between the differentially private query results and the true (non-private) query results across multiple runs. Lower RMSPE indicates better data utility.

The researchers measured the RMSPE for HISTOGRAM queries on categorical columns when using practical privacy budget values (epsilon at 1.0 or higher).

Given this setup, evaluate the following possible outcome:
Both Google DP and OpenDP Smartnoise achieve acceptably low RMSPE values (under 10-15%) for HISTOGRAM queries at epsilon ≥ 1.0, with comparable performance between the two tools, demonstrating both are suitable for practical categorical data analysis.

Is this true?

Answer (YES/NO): NO